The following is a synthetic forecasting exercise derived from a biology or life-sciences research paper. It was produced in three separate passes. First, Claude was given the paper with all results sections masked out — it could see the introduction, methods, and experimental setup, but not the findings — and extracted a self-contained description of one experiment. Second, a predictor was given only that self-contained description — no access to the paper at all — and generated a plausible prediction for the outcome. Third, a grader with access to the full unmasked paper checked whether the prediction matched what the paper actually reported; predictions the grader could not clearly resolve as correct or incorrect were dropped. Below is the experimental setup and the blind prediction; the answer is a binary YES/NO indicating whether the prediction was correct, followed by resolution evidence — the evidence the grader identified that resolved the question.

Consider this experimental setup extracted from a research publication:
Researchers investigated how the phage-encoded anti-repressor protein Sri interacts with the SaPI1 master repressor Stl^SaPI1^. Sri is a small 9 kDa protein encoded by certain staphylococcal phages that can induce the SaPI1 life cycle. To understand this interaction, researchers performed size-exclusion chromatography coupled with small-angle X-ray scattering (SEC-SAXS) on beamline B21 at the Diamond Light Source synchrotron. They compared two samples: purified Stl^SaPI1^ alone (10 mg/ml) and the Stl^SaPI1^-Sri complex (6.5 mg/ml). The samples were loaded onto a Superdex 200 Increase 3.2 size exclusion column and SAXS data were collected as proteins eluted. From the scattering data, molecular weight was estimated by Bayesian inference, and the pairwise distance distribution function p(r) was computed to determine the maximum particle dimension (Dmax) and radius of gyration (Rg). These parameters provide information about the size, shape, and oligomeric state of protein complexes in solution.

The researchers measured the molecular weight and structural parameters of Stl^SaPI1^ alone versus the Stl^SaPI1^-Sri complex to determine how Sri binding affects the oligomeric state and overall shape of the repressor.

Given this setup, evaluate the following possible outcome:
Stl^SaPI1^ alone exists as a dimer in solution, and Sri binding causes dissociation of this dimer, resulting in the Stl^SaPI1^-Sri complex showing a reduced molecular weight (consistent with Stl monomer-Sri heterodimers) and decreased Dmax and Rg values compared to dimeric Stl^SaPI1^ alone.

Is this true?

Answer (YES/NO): NO